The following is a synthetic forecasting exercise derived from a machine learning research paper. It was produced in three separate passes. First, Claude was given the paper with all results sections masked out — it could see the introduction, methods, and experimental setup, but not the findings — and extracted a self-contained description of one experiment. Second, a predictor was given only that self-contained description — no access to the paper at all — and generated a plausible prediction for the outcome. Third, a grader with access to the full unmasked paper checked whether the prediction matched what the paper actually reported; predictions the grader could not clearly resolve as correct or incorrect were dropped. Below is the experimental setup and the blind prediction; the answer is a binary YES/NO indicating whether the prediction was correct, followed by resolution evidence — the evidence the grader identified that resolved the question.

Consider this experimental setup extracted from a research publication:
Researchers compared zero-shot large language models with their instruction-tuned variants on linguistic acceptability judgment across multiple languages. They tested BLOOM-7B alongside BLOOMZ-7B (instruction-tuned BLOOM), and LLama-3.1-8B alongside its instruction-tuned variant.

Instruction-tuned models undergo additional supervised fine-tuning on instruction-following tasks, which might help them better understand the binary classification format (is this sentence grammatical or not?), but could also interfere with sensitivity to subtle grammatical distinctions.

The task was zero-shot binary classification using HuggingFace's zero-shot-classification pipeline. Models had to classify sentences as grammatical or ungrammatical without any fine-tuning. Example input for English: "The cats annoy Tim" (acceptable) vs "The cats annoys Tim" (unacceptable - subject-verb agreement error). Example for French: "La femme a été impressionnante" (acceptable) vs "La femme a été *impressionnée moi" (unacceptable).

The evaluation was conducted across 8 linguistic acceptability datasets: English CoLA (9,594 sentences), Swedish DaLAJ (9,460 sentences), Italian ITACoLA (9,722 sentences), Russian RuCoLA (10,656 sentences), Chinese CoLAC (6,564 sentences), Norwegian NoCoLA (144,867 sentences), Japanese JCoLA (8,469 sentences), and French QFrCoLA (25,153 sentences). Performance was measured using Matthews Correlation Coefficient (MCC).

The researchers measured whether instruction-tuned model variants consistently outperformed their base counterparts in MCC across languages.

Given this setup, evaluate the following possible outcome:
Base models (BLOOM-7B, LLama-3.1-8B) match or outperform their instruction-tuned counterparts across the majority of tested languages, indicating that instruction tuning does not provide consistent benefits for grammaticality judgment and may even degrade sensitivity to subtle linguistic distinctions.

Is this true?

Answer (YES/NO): YES